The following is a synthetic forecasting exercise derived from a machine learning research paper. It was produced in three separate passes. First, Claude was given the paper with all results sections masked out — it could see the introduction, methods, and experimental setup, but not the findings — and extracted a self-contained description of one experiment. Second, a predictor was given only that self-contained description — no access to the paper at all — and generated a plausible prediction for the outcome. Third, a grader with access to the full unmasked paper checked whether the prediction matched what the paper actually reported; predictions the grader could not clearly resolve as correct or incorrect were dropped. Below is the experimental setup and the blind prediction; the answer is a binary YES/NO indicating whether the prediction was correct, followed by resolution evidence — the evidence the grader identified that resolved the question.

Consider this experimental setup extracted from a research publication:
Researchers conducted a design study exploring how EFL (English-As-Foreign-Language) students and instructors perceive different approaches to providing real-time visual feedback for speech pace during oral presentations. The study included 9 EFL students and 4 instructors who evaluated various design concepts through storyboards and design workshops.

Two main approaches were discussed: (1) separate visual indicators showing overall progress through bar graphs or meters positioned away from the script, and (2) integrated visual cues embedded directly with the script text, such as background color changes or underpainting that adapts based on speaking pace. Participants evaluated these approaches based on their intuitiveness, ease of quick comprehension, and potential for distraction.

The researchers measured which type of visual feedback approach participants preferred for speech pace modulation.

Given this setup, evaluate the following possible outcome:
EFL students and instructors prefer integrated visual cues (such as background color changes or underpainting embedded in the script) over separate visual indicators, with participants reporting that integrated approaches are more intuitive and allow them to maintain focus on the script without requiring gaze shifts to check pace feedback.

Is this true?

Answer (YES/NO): YES